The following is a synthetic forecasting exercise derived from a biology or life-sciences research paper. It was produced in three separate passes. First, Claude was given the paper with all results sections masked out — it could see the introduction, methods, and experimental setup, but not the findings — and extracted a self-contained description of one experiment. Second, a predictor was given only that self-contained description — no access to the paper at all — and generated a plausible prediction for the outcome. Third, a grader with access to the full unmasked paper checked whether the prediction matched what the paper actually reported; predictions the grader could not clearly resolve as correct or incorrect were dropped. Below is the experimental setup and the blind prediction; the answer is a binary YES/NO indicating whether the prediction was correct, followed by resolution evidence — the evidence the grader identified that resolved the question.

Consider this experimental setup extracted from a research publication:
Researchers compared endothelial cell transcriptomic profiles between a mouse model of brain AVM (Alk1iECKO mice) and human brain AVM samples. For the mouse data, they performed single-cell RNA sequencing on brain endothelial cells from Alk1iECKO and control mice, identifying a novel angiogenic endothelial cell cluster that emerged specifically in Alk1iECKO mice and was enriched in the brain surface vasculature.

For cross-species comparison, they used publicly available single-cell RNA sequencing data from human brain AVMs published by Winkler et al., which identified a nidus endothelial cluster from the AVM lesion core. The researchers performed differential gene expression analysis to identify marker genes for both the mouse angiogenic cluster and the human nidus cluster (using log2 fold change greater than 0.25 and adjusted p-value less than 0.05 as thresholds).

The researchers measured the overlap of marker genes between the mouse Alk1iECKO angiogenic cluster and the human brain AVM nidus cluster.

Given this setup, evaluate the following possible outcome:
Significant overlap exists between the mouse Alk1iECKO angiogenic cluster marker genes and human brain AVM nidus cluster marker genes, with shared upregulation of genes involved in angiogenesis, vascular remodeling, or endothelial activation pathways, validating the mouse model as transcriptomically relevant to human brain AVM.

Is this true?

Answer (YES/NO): YES